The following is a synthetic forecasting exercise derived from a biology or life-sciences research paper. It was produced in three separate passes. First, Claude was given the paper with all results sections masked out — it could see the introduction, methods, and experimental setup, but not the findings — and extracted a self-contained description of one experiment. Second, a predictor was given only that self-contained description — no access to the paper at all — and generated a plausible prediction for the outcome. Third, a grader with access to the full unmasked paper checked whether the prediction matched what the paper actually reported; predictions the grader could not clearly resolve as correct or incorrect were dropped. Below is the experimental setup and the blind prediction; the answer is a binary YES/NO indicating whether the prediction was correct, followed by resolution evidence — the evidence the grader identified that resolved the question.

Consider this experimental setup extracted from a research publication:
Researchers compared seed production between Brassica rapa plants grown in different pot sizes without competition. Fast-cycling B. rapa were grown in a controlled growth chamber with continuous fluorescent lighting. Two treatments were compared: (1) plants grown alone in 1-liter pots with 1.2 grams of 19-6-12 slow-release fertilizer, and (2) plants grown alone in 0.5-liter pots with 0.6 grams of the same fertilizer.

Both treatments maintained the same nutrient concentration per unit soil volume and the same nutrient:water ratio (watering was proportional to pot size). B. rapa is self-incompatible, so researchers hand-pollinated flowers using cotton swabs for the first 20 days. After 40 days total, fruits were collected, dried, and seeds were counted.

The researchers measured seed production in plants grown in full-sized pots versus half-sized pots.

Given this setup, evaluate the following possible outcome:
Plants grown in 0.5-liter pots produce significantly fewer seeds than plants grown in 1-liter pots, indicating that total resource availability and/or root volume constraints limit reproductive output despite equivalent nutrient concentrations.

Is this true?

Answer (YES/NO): YES